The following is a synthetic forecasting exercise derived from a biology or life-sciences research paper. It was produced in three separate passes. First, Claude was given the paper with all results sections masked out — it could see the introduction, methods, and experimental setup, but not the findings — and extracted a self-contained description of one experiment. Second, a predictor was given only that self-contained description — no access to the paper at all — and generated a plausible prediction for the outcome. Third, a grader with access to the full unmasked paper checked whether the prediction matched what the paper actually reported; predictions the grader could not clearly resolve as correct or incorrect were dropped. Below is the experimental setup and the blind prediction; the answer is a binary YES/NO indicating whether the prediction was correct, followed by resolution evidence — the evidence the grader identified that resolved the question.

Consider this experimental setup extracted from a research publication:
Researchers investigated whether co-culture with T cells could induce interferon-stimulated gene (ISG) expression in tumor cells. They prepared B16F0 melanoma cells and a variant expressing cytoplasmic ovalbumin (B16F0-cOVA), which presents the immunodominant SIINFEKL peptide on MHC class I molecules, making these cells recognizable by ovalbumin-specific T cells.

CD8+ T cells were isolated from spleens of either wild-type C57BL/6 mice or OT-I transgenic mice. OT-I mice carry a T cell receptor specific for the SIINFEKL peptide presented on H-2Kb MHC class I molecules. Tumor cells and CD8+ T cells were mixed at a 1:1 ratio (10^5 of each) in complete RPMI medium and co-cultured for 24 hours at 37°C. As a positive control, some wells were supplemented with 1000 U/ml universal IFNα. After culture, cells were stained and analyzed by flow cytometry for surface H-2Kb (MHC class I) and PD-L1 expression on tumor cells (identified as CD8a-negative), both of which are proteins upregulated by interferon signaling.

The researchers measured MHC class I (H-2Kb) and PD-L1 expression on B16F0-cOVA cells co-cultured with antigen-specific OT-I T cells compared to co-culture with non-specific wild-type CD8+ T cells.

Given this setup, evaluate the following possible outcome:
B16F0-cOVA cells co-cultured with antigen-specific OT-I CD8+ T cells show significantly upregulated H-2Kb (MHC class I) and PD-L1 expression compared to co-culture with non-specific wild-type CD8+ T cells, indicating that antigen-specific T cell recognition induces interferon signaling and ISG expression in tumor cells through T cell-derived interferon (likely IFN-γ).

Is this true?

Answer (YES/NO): NO